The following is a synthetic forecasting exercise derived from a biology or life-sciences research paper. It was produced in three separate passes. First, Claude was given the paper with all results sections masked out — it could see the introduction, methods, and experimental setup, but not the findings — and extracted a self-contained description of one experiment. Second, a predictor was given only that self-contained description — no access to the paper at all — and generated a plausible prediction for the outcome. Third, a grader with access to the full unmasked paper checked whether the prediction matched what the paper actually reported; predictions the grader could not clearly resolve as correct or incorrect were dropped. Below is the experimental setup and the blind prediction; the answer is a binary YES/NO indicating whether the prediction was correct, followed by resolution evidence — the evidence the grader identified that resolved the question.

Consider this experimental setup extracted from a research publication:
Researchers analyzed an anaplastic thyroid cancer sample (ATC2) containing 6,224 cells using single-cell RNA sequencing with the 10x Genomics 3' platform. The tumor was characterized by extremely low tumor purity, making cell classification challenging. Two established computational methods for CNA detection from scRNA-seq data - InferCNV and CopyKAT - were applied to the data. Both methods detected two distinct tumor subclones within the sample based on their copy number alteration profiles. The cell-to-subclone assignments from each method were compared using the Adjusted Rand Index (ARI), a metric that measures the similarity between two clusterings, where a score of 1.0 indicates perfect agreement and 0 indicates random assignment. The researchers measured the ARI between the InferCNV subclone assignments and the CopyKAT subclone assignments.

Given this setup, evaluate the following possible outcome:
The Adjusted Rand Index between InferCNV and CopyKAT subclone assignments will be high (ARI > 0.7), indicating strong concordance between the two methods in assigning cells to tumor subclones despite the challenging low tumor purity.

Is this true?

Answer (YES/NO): YES